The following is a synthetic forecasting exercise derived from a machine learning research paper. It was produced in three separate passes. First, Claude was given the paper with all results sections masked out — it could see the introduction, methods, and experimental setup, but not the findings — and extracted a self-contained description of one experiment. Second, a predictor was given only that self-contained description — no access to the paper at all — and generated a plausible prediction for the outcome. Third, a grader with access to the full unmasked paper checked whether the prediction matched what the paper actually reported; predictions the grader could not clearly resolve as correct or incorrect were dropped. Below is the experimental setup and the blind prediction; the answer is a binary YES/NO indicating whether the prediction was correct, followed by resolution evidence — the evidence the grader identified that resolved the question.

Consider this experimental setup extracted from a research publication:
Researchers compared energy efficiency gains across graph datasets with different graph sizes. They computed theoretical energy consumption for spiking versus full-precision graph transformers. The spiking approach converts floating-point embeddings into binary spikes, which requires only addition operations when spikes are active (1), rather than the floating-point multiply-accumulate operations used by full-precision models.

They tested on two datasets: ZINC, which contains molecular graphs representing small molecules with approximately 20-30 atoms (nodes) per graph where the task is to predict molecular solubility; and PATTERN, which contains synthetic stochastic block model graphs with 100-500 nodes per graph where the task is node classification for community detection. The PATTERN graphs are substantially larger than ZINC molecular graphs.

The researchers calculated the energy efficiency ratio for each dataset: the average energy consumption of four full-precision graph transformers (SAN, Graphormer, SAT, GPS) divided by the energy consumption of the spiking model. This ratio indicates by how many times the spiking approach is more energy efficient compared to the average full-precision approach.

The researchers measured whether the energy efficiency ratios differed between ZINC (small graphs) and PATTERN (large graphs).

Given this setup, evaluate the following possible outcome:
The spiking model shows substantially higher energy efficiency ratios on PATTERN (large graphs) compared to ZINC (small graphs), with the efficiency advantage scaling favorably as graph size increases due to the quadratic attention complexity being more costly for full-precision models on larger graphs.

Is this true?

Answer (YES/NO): YES